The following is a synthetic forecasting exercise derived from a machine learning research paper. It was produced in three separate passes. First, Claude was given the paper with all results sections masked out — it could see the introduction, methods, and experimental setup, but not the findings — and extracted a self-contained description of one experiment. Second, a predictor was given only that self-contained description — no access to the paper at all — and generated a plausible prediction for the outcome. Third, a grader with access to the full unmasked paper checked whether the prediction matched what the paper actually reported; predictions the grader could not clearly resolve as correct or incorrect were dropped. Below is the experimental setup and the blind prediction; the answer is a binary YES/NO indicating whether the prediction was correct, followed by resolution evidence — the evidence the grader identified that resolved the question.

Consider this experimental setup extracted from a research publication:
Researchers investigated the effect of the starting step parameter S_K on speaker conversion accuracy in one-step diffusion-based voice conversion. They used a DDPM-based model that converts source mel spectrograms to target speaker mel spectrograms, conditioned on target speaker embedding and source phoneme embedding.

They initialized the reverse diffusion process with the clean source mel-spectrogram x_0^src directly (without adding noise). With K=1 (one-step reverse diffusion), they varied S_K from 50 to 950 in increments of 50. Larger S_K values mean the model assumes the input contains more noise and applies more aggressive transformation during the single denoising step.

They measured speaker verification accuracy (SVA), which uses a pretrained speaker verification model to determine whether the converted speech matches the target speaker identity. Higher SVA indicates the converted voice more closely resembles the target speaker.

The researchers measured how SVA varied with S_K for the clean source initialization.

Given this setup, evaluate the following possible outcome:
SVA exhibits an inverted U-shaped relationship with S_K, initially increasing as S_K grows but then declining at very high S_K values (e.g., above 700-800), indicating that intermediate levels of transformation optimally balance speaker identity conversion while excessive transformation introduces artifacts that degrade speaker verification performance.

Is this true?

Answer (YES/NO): NO